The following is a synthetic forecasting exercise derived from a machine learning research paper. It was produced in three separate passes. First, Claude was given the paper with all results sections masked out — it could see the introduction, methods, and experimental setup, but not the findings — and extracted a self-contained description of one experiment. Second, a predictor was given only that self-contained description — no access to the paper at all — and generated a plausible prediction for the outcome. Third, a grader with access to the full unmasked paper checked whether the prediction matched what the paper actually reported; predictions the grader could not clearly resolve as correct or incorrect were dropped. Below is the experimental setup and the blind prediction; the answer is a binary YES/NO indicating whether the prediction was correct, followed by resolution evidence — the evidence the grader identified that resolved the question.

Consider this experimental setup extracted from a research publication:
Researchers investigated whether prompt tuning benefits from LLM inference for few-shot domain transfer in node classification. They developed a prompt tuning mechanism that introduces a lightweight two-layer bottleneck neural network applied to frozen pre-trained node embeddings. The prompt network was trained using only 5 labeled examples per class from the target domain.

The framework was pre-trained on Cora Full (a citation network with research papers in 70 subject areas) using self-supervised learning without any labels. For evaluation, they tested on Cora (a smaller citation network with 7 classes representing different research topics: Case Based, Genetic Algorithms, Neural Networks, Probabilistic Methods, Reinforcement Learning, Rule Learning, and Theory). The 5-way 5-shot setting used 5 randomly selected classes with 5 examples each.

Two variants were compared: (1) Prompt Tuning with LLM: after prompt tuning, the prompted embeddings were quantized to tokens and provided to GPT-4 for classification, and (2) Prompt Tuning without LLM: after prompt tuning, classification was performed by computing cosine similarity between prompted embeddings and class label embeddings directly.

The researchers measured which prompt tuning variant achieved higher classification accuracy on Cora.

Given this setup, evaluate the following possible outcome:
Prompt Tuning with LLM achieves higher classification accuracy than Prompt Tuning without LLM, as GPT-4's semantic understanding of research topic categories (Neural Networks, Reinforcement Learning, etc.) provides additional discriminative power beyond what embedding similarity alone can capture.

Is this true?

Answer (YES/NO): NO